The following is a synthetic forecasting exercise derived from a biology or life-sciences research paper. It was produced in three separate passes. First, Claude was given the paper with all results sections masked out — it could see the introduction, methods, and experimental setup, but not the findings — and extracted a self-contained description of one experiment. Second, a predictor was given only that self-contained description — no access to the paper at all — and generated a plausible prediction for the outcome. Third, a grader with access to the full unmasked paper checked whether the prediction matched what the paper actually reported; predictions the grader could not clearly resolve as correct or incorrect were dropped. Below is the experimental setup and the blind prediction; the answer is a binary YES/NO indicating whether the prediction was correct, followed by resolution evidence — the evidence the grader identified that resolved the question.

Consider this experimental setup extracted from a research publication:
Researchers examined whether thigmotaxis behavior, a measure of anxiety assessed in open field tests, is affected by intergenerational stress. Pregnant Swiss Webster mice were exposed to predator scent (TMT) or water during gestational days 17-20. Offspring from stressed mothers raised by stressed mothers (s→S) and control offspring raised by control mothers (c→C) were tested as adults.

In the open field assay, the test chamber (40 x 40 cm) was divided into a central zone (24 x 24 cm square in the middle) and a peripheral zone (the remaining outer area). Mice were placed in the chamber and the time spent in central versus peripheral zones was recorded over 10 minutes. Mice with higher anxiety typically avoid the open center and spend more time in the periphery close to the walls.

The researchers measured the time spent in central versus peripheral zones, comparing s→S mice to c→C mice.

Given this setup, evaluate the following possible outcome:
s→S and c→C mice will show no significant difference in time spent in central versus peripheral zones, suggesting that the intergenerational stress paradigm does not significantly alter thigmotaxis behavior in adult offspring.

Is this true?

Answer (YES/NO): YES